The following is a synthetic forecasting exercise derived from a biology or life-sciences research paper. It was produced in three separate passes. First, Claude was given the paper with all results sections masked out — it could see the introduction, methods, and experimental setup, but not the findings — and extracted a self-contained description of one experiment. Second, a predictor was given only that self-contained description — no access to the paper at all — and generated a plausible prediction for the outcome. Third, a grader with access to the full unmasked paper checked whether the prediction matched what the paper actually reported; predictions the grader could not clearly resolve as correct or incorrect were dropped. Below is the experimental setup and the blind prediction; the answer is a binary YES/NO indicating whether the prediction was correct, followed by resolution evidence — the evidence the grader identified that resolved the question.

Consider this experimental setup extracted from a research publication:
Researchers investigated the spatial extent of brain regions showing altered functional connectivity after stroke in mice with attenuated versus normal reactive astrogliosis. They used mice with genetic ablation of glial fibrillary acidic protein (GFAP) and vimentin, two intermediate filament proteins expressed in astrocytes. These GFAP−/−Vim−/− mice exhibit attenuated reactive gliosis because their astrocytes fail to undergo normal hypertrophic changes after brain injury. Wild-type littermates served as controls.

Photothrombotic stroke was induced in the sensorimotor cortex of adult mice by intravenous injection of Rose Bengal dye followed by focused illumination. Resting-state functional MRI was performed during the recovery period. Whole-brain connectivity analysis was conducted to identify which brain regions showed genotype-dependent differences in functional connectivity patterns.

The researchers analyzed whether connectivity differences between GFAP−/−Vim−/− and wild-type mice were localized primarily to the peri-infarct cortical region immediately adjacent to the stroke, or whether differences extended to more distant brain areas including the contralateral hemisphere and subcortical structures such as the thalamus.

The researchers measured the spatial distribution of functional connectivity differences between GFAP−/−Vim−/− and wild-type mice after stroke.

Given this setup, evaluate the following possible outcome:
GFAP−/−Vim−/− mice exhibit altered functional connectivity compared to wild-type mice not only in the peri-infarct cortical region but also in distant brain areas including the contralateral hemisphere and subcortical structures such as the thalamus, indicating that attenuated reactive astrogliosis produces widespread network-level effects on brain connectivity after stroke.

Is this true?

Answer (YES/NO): YES